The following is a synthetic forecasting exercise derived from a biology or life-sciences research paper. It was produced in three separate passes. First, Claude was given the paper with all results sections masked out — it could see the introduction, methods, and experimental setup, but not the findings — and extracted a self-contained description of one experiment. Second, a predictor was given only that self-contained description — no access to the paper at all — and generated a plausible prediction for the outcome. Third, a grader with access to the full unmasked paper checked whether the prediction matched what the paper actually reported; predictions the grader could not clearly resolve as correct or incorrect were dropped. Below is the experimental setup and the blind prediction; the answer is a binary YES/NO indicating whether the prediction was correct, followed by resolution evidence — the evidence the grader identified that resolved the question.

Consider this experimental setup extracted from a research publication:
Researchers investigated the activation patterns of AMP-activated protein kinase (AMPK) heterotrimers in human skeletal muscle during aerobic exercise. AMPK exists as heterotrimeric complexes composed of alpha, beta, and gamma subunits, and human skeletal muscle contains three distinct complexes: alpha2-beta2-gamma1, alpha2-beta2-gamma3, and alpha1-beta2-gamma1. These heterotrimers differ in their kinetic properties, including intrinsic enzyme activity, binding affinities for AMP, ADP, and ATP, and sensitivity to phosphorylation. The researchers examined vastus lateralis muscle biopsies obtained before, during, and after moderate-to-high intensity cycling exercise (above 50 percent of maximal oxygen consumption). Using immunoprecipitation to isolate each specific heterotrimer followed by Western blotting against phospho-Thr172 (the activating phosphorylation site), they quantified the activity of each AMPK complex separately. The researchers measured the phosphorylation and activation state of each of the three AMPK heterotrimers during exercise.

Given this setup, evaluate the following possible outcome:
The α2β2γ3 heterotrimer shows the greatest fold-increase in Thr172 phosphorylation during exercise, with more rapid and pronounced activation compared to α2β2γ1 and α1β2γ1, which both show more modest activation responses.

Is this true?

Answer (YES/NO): NO